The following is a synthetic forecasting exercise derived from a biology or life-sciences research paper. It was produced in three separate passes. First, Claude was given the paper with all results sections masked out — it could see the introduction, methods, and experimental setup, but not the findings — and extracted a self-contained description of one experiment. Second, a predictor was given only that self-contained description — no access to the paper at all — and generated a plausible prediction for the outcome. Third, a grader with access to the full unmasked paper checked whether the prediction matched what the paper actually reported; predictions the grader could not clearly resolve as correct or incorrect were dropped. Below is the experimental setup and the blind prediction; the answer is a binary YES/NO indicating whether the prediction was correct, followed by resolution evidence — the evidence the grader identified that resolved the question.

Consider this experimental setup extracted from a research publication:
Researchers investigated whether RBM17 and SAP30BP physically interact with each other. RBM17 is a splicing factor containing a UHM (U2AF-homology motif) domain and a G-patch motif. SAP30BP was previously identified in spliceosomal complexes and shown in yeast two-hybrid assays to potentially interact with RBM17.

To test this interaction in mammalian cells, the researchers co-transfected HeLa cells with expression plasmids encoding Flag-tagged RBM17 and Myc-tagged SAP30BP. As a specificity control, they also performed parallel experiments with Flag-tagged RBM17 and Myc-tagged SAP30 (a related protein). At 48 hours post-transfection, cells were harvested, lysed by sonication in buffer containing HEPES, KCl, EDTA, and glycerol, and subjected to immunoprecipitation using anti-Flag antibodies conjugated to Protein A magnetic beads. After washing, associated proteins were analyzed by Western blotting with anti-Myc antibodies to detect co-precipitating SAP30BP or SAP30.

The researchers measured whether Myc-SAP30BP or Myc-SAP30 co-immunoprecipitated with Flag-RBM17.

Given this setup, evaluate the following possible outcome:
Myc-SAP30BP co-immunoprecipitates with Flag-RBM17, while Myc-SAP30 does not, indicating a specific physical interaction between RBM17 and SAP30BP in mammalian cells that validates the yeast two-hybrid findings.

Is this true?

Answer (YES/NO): YES